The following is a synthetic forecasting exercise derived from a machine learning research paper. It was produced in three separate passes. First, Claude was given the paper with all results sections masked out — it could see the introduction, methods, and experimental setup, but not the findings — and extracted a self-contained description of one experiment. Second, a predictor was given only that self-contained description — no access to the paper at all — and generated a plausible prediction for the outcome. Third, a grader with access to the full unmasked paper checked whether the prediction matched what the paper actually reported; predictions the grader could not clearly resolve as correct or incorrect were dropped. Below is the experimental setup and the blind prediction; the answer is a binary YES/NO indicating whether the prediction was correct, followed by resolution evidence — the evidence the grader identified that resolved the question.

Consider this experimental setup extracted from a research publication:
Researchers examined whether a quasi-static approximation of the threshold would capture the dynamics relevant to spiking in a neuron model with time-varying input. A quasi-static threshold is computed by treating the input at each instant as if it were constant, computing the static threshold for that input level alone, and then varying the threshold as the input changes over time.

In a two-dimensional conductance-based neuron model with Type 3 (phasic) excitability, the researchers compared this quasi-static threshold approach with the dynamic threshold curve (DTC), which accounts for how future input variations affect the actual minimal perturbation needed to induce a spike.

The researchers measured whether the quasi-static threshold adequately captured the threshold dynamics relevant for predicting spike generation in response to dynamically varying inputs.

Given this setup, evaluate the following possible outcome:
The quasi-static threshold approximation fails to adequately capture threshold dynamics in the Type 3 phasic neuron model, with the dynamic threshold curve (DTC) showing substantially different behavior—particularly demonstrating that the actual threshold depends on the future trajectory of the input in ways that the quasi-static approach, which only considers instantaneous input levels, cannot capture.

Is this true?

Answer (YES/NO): YES